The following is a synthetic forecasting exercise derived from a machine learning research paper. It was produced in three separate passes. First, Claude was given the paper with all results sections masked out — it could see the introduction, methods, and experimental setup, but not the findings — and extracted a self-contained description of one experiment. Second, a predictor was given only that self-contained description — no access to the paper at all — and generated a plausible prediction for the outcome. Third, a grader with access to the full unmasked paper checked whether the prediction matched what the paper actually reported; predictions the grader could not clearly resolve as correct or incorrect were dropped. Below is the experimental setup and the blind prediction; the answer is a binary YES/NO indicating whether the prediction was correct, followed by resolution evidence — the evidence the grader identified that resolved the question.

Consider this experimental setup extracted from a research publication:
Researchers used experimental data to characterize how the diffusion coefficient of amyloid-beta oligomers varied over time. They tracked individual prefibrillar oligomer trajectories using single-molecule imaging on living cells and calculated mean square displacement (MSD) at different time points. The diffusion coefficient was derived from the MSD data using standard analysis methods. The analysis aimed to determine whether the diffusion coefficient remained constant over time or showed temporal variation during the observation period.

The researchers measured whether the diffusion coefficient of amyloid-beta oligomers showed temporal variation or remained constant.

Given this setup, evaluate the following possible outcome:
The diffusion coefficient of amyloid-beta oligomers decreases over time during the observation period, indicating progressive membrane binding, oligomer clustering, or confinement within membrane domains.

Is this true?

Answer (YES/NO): NO